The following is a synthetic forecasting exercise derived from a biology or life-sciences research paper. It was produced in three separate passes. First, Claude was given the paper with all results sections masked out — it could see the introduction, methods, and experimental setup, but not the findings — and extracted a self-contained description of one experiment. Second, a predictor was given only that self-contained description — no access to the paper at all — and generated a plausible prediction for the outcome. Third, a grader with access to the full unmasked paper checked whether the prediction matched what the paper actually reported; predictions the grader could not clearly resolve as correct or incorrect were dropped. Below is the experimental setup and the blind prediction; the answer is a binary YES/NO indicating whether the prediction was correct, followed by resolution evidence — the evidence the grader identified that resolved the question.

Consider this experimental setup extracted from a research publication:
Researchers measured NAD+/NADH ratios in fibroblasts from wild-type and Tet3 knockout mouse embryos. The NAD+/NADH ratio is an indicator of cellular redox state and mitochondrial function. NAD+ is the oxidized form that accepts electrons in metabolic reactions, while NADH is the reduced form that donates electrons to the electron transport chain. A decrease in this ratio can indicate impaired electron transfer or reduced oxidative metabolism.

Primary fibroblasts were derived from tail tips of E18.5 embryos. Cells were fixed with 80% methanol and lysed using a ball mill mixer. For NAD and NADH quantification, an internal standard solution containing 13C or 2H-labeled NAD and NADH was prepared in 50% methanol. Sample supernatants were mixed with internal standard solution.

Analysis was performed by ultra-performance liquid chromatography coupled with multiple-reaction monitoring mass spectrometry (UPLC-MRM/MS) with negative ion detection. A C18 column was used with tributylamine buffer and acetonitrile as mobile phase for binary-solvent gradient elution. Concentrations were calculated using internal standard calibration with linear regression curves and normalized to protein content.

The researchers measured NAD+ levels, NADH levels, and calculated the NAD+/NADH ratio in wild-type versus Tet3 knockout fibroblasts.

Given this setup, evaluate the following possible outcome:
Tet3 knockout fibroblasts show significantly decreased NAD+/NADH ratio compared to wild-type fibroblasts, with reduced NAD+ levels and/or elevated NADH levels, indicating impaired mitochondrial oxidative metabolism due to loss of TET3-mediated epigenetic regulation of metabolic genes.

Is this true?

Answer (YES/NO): NO